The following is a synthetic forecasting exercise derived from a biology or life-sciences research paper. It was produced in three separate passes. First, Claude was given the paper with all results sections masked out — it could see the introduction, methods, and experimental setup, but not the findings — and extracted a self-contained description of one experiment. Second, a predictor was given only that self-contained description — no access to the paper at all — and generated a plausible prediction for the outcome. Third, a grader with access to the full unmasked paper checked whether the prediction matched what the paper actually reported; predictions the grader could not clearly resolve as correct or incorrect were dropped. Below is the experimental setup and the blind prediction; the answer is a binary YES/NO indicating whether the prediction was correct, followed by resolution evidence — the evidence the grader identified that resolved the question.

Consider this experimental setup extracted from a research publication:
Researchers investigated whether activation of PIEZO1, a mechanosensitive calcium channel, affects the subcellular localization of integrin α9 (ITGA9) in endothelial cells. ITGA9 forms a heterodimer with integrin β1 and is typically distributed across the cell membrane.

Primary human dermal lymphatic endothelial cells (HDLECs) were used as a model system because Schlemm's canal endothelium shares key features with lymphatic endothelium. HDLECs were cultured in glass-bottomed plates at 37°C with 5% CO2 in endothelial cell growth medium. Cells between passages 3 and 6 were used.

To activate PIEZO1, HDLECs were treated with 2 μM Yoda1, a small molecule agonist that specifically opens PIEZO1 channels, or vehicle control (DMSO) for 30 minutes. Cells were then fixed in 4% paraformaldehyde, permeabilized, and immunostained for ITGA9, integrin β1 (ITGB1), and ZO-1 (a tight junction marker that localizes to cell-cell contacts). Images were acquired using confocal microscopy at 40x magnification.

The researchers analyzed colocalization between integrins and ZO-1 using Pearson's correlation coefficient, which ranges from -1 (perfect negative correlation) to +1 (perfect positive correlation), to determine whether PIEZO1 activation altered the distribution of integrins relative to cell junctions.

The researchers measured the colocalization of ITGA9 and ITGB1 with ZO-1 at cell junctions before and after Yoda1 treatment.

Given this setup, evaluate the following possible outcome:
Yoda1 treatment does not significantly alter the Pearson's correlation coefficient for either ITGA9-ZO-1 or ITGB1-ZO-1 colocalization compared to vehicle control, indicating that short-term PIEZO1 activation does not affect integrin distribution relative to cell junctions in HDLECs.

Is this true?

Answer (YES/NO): NO